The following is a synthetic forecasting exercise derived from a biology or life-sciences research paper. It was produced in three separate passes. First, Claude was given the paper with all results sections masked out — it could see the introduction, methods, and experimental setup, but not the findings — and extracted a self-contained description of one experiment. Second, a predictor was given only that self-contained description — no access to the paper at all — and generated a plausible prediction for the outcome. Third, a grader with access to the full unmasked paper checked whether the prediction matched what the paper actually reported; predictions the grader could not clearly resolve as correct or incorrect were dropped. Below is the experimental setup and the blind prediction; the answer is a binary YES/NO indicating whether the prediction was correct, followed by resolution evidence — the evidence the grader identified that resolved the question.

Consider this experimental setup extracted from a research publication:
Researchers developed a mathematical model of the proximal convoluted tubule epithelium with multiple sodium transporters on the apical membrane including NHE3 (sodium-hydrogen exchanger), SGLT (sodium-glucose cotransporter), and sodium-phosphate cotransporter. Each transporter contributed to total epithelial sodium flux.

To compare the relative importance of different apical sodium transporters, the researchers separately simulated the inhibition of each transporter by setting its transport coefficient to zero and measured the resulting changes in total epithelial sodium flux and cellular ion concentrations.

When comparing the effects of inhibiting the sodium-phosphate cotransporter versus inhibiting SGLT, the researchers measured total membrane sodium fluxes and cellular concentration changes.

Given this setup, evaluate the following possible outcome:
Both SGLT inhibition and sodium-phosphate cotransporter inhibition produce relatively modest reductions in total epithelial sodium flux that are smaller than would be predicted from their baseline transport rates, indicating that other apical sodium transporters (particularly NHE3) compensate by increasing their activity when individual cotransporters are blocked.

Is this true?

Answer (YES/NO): NO